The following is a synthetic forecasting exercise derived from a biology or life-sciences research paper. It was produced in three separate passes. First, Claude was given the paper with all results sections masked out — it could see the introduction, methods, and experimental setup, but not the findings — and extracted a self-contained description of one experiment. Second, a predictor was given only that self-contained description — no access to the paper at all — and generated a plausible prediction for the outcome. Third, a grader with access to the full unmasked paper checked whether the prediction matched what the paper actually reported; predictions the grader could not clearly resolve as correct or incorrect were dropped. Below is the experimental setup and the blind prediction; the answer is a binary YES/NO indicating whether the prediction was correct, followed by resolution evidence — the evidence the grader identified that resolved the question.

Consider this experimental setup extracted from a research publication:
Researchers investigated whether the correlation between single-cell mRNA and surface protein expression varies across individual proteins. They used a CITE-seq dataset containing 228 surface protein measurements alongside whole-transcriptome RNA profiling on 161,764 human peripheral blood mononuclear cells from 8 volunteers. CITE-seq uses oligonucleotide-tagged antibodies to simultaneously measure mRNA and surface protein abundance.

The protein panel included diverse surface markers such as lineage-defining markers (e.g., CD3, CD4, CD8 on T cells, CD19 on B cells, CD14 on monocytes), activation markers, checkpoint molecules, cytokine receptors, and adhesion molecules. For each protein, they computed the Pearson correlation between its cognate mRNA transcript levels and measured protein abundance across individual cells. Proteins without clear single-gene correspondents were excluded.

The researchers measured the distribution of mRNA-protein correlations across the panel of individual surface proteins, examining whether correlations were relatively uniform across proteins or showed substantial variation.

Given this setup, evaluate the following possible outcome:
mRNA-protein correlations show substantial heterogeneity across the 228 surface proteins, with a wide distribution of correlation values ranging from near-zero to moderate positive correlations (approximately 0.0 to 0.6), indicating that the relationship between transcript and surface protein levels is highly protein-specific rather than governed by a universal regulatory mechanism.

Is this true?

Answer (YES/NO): NO